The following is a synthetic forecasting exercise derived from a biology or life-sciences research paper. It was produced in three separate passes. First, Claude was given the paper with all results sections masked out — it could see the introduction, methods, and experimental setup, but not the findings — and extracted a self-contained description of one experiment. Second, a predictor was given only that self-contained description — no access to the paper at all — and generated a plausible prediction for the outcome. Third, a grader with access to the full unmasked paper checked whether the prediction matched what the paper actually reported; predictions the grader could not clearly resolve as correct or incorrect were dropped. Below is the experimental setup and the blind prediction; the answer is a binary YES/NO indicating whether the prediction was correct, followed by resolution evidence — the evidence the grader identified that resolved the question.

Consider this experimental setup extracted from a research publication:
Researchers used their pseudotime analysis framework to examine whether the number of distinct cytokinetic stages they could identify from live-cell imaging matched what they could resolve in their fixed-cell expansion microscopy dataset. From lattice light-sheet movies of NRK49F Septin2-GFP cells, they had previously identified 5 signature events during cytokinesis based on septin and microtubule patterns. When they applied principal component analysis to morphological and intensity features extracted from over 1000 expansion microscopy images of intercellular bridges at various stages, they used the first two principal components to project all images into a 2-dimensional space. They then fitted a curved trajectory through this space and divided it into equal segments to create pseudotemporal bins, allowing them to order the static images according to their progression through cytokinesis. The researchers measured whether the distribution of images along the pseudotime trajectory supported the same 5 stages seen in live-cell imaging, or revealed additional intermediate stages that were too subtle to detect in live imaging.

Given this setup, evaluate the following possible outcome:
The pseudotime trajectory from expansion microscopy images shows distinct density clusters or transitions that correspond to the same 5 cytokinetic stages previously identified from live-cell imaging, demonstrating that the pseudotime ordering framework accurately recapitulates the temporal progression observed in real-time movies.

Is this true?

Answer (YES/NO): NO